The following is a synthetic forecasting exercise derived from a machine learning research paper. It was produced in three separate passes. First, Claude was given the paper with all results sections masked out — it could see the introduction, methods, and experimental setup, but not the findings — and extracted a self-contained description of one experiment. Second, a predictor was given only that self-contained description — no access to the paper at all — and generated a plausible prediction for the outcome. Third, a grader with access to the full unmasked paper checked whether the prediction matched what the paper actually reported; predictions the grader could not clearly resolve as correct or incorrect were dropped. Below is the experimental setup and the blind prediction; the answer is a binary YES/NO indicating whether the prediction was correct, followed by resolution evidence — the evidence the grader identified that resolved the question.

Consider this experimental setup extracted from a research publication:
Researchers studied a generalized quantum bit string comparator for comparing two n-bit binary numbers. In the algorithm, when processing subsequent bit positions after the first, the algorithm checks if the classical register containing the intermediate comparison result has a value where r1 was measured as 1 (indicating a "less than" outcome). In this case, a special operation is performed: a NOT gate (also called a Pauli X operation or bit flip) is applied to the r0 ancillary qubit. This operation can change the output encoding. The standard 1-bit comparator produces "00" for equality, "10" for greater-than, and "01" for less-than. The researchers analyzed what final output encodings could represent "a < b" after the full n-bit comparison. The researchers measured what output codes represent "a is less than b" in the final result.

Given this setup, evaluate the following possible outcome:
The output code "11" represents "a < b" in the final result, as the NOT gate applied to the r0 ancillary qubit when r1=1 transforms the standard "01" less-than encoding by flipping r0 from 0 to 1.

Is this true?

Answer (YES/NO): NO